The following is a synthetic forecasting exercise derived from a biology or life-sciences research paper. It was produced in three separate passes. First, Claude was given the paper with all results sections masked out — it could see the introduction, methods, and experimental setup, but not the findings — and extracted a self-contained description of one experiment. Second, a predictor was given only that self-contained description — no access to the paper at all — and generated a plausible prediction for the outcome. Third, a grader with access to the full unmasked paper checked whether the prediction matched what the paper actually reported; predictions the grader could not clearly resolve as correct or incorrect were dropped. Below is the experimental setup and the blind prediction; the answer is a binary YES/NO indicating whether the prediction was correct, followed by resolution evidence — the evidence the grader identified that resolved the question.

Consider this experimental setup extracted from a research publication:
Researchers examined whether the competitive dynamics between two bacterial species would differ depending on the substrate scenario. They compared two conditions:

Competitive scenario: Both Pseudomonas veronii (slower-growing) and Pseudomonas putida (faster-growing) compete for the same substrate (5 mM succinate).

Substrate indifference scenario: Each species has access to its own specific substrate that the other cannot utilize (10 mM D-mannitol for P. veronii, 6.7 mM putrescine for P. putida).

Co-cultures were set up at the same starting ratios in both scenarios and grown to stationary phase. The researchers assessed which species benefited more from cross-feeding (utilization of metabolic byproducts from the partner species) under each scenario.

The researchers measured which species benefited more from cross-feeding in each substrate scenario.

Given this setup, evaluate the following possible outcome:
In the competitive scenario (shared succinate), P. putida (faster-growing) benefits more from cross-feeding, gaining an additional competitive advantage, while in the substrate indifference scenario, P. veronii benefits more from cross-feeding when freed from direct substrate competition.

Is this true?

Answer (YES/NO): YES